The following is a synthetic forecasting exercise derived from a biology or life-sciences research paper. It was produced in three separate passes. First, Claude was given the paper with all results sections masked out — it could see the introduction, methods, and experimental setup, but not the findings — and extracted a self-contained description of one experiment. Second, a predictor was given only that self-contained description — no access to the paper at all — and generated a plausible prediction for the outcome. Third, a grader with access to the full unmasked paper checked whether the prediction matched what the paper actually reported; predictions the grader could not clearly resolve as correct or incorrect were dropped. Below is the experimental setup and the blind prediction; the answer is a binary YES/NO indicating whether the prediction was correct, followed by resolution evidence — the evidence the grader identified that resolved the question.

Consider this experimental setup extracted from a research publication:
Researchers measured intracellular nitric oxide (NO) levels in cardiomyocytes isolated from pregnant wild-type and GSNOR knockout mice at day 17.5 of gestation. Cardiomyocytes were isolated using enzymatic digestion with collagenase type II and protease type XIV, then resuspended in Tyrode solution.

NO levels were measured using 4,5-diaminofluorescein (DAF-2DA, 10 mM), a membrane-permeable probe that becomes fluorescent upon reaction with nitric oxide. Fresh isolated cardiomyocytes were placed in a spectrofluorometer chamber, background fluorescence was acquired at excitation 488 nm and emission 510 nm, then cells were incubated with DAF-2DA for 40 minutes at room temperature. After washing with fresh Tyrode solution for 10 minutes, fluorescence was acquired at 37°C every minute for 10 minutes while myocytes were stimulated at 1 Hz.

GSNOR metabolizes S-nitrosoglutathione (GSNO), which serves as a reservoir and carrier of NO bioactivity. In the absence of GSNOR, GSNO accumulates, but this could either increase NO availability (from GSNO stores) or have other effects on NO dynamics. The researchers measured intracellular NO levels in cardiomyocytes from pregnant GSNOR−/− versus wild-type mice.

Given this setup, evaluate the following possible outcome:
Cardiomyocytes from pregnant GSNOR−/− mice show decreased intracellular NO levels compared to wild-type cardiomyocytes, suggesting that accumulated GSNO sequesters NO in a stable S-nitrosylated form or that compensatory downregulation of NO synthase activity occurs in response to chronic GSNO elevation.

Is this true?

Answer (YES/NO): NO